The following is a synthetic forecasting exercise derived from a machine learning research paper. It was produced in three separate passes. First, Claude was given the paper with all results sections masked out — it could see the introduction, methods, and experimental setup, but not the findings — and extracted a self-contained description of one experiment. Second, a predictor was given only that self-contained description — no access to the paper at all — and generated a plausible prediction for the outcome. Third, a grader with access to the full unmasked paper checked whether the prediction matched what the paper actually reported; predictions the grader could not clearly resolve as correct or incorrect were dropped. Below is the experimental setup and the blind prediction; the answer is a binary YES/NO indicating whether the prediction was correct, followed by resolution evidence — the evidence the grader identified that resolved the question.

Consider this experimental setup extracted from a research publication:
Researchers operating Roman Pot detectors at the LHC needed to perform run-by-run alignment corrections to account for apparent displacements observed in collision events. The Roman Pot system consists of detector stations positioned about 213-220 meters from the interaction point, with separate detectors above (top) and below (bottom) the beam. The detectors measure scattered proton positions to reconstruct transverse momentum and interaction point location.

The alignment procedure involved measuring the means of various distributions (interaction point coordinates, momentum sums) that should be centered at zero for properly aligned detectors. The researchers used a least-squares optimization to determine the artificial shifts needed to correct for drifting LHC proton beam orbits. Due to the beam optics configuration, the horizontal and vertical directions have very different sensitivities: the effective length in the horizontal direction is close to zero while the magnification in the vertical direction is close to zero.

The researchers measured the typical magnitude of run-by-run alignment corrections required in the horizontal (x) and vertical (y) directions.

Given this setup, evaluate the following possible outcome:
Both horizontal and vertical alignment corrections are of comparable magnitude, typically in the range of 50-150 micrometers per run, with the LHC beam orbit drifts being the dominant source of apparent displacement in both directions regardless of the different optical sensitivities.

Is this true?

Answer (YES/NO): NO